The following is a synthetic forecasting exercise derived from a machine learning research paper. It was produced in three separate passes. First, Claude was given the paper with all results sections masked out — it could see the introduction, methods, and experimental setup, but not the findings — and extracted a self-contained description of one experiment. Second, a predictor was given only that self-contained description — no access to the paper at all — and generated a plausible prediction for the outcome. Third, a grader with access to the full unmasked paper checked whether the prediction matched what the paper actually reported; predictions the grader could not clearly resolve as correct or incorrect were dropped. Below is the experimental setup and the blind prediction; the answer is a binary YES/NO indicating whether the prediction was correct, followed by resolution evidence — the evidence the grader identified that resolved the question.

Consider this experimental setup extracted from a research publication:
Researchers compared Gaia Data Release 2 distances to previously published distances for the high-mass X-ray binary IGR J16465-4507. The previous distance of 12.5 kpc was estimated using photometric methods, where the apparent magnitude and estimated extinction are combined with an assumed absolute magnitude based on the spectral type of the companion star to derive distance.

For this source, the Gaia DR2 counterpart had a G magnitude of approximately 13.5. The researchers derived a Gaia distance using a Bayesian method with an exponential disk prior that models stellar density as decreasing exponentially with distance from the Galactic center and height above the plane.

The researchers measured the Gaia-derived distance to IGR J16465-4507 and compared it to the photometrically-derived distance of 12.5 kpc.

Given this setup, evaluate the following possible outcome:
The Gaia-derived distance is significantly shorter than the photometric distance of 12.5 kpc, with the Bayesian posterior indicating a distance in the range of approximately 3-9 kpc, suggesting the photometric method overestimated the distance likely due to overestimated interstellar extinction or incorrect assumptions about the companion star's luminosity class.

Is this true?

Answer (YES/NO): NO